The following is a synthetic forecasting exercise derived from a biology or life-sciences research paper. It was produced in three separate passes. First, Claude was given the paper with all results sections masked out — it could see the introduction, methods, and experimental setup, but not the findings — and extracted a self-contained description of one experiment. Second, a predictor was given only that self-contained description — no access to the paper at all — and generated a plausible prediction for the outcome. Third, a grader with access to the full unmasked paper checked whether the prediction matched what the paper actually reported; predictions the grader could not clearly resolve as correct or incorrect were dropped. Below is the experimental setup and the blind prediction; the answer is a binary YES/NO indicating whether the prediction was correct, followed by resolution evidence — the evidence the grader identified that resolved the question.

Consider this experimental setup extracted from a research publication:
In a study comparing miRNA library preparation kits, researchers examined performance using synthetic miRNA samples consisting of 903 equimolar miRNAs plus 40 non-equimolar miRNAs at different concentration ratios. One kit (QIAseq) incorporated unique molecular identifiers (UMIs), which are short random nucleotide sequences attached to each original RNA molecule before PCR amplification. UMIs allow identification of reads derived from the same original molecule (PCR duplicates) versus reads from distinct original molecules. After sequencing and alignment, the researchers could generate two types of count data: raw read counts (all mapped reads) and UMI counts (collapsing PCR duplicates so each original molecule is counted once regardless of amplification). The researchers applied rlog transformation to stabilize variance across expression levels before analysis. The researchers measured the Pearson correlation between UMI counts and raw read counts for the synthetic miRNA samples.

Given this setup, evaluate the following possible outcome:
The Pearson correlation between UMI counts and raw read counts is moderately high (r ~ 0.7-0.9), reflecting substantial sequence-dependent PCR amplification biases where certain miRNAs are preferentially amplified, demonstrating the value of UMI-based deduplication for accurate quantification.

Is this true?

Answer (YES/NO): NO